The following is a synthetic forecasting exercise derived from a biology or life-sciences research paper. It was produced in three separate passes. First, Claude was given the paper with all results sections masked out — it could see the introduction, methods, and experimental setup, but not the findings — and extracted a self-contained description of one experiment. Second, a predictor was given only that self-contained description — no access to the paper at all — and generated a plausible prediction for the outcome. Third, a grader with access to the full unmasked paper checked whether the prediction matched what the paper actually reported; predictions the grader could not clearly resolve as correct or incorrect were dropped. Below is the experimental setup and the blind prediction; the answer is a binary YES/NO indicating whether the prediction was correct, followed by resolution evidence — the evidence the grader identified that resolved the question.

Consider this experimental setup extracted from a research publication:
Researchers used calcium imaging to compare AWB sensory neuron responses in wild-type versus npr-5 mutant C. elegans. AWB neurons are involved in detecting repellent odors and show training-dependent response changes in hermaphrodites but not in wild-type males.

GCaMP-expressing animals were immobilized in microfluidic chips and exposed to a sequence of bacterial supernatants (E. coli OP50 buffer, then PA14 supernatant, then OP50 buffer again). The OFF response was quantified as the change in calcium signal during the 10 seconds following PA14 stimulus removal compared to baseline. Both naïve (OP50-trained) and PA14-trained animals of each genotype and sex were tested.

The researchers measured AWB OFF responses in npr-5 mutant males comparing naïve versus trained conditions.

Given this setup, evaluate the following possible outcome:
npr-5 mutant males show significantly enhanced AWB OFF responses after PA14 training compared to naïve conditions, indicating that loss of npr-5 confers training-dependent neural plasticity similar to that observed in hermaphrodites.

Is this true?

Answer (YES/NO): YES